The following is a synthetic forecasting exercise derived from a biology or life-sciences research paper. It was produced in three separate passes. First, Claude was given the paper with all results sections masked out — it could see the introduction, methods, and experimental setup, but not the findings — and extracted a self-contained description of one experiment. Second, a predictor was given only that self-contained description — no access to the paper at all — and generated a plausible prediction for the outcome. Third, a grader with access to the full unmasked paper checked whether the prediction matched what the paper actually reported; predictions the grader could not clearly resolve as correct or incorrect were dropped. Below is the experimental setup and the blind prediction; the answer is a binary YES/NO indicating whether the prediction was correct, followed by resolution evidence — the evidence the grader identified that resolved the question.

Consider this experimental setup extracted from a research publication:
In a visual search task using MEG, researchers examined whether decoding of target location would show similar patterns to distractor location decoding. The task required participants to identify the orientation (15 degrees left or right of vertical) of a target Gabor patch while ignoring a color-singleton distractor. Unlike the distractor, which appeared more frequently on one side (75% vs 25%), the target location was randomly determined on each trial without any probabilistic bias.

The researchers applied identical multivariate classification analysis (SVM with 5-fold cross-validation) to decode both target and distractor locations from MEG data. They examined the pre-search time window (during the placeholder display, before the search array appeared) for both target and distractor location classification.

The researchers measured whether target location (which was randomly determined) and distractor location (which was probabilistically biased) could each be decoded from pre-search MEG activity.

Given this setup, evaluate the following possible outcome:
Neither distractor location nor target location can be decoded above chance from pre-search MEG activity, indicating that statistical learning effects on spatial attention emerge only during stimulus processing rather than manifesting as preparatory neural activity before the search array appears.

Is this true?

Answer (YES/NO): NO